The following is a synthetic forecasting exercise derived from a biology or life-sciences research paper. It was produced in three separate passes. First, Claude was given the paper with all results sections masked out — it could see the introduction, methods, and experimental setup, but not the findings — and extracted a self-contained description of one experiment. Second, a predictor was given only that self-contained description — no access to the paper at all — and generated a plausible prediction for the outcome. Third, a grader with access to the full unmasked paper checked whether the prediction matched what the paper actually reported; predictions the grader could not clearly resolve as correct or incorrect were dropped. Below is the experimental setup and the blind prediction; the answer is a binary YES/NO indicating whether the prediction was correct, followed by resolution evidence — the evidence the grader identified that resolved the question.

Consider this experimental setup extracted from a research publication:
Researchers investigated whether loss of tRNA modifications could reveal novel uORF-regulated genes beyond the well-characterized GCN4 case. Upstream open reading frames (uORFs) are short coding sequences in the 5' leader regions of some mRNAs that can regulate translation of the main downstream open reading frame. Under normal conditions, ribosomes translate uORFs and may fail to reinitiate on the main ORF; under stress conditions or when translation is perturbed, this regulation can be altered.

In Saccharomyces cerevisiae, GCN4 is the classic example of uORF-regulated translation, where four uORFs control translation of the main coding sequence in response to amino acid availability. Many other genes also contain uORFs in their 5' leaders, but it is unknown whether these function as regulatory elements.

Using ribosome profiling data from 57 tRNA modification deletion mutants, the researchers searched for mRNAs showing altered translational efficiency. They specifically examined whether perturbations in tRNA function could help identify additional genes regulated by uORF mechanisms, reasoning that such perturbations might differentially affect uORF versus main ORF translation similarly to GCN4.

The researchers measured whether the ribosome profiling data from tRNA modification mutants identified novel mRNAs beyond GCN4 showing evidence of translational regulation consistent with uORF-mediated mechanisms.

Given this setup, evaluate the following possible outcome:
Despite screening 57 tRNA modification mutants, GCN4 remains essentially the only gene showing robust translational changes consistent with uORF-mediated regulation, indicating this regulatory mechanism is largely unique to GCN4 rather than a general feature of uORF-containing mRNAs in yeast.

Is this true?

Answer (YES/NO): NO